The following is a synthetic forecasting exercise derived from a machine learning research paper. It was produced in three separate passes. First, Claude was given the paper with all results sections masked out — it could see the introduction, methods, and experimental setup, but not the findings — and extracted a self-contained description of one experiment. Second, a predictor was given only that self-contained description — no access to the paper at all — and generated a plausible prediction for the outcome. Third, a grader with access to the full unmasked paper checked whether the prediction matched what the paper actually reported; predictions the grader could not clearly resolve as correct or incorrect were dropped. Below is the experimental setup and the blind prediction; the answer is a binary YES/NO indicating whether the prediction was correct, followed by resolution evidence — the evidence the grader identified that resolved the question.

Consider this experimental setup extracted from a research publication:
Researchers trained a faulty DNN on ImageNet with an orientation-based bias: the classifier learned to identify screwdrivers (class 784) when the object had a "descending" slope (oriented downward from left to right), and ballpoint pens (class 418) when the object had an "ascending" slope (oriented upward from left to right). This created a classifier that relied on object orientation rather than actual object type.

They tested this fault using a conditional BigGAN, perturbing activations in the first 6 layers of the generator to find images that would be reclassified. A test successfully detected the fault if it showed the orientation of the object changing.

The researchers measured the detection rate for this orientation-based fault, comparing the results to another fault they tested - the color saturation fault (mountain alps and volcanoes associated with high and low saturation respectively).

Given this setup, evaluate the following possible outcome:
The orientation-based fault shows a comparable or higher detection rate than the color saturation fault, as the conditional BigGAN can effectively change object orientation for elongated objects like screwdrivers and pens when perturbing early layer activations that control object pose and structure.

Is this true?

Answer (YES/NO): NO